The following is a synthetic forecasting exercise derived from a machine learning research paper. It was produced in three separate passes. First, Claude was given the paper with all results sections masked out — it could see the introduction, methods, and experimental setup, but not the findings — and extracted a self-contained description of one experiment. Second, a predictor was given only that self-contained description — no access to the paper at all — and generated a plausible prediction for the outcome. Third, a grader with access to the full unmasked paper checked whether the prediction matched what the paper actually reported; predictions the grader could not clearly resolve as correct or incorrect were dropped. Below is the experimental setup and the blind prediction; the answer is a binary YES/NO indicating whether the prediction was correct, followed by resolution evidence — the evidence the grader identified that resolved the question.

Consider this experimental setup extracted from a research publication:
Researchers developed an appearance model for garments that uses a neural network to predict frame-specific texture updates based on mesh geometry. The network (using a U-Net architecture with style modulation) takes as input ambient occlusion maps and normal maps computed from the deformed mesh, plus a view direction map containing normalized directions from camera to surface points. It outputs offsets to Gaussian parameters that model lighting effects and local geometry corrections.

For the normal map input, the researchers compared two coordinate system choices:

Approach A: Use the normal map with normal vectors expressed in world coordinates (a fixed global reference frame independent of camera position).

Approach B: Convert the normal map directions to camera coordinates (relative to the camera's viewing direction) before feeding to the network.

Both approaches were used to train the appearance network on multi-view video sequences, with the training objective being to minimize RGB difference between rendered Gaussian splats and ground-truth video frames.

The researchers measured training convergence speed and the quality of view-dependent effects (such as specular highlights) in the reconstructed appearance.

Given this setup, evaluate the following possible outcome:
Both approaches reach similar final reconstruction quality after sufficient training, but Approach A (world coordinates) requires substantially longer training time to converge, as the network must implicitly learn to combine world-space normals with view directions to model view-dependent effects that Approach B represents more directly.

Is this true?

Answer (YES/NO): NO